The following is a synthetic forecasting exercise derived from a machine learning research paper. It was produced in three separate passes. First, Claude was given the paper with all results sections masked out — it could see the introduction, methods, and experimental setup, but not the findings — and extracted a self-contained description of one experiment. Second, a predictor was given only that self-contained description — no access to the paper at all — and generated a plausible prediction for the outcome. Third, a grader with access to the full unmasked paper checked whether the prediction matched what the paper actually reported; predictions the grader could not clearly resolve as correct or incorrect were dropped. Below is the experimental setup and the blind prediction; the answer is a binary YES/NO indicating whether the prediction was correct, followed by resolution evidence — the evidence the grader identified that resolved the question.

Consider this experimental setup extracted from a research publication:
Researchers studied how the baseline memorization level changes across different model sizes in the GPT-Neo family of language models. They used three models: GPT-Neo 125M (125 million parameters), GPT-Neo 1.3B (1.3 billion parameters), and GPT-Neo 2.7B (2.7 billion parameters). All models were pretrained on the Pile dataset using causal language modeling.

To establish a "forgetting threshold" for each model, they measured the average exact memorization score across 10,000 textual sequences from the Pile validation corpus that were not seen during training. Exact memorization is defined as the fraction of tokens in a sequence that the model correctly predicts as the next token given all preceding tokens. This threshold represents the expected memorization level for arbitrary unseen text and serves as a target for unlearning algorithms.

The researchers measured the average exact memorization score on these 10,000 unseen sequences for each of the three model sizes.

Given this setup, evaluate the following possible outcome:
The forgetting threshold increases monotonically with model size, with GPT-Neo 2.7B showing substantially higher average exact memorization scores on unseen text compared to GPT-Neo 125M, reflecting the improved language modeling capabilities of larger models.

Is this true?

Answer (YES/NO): NO